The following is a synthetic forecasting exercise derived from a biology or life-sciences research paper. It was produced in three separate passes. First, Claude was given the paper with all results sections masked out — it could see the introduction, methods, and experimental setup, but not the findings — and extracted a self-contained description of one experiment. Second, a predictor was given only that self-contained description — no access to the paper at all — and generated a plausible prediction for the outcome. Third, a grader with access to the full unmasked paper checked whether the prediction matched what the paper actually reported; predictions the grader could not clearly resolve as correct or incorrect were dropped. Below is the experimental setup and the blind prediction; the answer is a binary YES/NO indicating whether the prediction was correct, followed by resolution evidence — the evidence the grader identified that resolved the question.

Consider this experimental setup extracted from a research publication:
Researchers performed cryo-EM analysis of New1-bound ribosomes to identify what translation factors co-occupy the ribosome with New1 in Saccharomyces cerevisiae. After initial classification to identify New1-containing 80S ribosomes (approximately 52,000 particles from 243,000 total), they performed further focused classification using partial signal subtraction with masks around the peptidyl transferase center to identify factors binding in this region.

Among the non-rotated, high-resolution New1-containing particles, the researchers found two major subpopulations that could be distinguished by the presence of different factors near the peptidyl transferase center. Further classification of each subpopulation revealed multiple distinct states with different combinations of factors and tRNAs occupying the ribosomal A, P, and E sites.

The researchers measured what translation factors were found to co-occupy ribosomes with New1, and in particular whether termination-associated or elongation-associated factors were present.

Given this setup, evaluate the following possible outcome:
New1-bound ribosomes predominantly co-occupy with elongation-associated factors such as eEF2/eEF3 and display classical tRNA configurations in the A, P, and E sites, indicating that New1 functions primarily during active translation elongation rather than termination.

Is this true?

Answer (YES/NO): NO